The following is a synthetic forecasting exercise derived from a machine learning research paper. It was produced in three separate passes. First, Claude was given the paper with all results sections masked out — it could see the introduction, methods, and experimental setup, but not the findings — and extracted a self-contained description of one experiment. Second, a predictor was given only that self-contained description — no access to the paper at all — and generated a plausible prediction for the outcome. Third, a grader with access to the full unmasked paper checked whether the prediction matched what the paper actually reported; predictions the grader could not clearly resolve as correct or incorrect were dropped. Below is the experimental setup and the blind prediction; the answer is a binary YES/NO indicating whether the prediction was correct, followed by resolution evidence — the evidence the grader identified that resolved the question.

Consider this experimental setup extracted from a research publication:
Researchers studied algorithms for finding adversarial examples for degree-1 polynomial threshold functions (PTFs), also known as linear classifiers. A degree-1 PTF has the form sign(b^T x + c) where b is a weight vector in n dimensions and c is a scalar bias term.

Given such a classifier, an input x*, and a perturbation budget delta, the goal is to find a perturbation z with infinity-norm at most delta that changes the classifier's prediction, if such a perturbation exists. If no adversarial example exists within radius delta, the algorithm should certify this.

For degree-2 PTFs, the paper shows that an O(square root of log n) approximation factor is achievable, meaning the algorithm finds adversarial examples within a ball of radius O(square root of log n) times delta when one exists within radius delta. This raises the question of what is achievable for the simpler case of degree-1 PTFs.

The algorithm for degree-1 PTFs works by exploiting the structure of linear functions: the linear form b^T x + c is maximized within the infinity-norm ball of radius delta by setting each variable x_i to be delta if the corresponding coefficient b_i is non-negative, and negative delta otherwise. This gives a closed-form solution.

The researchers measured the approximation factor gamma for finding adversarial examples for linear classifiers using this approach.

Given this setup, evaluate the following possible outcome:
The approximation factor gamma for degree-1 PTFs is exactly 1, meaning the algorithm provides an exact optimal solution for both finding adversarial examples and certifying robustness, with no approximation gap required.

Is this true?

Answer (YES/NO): YES